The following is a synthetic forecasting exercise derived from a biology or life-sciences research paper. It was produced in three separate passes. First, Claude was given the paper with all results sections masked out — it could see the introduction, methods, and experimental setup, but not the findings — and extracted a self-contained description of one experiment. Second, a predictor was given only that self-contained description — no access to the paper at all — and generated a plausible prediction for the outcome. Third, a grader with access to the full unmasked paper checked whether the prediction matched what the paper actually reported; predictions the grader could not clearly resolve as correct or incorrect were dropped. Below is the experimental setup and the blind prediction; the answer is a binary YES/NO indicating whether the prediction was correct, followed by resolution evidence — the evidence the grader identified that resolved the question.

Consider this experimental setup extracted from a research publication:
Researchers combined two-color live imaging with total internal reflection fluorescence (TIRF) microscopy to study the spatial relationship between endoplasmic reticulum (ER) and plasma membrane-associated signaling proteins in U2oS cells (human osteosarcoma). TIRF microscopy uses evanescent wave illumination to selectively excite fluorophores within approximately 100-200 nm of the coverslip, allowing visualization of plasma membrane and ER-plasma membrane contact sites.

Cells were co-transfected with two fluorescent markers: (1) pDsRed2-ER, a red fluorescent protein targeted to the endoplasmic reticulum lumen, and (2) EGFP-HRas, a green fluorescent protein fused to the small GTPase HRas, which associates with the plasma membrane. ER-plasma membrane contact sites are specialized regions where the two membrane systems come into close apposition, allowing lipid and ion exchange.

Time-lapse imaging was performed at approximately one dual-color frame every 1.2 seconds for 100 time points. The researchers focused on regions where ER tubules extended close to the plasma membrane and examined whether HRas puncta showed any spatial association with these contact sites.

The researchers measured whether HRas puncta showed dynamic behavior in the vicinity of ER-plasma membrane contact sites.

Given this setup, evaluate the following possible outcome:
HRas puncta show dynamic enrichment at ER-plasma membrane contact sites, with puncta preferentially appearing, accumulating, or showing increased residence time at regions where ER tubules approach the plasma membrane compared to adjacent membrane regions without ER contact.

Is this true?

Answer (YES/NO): NO